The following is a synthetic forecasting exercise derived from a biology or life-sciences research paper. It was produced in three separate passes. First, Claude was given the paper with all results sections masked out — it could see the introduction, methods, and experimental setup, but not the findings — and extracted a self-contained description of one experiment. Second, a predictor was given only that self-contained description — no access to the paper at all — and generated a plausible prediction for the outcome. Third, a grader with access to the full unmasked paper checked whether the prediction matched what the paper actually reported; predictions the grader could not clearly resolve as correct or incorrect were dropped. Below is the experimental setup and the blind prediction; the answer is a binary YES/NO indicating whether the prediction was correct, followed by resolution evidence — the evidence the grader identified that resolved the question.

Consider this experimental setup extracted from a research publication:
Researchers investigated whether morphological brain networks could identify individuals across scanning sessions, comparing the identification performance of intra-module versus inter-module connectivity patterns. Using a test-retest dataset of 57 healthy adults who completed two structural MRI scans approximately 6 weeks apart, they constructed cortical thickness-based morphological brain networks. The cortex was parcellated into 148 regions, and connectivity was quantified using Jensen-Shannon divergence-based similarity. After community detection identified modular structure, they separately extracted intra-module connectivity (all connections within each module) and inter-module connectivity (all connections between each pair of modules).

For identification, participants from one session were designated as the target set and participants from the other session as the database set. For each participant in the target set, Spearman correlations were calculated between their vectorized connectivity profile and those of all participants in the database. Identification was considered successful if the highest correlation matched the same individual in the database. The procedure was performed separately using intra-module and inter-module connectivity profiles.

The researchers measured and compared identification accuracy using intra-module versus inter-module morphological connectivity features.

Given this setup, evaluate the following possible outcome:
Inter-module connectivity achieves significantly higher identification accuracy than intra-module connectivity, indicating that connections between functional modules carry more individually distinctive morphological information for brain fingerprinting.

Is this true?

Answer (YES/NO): NO